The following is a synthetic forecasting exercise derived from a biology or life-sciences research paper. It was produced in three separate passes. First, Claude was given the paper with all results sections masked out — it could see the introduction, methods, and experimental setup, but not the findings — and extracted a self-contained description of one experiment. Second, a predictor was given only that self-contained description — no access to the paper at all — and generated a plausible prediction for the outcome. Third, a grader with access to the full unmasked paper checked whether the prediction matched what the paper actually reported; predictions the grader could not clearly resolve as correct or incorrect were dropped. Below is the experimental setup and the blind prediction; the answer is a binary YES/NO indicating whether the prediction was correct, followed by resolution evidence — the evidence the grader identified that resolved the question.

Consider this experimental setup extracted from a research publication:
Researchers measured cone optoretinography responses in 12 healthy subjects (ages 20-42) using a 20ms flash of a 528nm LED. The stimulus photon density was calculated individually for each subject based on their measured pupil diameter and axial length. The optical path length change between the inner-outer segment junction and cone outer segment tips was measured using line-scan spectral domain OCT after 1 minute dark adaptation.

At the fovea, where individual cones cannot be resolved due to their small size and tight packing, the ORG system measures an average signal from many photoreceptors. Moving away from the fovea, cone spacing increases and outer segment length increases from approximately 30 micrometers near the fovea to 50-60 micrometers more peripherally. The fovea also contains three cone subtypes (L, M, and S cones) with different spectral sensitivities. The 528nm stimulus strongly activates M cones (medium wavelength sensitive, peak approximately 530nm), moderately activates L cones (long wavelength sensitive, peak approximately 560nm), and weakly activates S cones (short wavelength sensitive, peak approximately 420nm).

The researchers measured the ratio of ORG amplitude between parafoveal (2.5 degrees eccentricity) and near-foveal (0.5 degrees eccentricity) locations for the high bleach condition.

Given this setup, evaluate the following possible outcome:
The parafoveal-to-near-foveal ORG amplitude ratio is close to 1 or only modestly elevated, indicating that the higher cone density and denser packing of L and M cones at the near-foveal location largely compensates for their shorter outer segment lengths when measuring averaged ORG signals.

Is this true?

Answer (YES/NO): NO